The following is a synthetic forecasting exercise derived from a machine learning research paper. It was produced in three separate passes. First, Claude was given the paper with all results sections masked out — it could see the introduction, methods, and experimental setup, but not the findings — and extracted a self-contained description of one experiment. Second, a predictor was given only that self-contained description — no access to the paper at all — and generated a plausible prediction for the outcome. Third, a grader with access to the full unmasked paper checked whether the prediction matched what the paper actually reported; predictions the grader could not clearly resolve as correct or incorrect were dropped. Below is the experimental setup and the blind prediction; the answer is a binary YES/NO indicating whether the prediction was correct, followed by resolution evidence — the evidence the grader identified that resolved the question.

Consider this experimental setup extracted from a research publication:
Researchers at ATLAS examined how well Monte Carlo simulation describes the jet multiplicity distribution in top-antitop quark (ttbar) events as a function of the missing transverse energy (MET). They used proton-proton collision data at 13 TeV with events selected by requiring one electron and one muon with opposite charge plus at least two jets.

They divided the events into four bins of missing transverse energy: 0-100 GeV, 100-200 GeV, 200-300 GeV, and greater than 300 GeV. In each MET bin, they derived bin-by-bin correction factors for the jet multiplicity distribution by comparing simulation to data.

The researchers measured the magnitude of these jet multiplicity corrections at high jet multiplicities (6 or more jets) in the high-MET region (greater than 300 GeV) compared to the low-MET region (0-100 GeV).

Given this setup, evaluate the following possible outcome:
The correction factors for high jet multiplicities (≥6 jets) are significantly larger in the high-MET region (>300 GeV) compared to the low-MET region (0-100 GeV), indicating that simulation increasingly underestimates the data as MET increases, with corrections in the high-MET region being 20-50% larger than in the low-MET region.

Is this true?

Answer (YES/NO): NO